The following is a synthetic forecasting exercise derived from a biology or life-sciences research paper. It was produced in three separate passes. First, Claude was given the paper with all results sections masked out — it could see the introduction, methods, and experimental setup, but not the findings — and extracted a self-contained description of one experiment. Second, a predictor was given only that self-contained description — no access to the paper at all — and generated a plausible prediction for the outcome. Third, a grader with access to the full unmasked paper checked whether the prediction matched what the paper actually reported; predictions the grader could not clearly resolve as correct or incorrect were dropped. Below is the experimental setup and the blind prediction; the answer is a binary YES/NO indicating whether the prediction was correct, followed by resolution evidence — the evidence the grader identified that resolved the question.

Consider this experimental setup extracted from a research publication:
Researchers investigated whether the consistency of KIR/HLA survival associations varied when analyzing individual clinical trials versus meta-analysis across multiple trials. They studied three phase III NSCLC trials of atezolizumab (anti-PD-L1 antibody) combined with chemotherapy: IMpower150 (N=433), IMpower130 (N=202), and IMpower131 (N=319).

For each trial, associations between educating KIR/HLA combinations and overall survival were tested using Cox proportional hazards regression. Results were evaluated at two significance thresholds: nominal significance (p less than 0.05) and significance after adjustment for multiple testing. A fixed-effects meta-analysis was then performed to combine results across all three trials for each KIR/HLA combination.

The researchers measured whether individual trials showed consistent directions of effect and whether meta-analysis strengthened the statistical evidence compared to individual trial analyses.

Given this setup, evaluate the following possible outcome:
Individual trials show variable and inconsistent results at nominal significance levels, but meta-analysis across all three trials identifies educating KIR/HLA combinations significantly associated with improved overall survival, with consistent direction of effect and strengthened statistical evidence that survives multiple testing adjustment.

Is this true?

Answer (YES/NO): NO